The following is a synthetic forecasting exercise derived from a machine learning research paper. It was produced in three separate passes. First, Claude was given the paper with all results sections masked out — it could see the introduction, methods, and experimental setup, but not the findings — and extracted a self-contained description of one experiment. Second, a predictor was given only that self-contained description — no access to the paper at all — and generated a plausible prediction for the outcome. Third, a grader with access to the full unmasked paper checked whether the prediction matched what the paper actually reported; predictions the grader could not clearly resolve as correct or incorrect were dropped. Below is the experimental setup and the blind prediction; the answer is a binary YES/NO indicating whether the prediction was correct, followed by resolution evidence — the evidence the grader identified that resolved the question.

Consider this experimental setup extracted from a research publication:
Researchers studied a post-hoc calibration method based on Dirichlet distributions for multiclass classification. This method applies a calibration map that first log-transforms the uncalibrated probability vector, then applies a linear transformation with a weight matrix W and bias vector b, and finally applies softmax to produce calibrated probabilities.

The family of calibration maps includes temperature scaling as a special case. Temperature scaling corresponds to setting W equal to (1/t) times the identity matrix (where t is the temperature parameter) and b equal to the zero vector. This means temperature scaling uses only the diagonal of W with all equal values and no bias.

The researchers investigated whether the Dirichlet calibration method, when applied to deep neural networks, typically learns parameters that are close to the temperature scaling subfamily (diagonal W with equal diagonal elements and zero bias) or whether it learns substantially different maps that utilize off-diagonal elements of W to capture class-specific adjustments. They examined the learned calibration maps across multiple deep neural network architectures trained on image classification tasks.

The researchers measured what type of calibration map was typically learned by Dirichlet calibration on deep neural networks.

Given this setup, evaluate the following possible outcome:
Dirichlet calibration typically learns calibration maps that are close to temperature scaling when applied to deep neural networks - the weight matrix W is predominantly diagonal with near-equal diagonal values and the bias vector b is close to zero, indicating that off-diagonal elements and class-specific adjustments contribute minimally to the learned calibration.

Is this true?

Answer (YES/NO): NO